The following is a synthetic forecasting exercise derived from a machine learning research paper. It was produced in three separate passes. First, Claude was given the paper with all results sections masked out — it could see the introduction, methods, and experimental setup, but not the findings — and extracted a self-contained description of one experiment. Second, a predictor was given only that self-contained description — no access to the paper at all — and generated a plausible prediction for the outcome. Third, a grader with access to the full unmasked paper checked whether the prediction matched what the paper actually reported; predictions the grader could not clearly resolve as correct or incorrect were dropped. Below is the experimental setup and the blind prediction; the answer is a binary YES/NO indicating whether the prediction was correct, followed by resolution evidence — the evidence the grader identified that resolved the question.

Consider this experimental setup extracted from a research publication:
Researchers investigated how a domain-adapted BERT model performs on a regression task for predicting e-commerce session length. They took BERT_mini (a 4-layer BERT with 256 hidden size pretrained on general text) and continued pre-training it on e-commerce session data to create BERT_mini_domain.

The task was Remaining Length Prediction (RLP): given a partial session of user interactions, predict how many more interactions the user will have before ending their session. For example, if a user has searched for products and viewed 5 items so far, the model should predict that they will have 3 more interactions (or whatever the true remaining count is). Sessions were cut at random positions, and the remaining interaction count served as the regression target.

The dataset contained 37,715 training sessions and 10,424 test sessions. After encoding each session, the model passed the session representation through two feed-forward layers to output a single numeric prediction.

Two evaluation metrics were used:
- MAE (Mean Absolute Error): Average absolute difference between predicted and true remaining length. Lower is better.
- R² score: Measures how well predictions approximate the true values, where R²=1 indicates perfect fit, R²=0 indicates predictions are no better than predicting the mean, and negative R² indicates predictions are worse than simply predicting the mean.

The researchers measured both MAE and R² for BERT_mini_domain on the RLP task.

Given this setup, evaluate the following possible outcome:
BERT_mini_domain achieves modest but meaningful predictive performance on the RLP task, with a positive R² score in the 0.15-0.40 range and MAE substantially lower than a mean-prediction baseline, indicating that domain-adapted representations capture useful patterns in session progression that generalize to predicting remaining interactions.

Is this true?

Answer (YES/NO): NO